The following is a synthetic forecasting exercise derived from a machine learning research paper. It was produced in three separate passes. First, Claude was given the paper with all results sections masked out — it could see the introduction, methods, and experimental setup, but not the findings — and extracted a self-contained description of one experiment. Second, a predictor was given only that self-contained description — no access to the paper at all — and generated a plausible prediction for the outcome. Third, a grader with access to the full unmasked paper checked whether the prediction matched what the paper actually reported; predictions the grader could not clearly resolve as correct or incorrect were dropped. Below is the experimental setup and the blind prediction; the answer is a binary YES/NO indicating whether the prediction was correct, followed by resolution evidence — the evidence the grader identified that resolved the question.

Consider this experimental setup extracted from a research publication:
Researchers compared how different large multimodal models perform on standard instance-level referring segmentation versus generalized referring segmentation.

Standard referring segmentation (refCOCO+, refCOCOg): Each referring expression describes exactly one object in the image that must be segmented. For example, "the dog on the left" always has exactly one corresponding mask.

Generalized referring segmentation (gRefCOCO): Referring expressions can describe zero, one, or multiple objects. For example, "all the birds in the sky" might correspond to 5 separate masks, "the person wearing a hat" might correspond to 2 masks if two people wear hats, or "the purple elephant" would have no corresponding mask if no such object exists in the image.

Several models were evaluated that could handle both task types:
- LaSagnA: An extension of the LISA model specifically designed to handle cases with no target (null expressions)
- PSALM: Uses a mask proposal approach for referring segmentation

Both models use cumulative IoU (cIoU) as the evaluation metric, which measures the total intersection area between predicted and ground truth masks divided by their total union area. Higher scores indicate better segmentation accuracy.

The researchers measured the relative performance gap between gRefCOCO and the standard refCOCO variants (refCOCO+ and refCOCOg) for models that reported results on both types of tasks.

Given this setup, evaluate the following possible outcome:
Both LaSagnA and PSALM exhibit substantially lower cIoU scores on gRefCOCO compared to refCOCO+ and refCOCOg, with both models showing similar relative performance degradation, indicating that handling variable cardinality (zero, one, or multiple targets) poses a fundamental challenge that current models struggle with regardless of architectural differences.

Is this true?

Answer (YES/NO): YES